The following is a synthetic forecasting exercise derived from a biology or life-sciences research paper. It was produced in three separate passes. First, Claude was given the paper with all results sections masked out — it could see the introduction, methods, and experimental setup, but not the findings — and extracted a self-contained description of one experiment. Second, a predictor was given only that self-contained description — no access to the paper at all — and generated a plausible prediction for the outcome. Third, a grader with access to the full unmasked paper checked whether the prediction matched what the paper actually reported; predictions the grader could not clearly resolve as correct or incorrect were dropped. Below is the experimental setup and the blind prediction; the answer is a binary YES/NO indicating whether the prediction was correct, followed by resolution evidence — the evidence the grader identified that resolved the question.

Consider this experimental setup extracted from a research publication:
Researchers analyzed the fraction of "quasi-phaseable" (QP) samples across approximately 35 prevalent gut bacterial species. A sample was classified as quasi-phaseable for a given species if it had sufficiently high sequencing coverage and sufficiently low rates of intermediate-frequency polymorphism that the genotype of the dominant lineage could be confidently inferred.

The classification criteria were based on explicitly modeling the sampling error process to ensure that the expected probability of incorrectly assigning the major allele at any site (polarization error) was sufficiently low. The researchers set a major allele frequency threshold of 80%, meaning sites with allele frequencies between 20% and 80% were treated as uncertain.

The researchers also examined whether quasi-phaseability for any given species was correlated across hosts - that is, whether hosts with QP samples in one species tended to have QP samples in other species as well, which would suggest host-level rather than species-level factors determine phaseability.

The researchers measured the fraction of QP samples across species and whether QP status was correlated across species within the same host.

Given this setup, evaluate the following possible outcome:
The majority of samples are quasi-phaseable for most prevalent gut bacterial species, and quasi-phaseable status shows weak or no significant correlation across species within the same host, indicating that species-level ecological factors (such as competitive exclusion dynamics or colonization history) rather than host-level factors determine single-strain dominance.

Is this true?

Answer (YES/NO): NO